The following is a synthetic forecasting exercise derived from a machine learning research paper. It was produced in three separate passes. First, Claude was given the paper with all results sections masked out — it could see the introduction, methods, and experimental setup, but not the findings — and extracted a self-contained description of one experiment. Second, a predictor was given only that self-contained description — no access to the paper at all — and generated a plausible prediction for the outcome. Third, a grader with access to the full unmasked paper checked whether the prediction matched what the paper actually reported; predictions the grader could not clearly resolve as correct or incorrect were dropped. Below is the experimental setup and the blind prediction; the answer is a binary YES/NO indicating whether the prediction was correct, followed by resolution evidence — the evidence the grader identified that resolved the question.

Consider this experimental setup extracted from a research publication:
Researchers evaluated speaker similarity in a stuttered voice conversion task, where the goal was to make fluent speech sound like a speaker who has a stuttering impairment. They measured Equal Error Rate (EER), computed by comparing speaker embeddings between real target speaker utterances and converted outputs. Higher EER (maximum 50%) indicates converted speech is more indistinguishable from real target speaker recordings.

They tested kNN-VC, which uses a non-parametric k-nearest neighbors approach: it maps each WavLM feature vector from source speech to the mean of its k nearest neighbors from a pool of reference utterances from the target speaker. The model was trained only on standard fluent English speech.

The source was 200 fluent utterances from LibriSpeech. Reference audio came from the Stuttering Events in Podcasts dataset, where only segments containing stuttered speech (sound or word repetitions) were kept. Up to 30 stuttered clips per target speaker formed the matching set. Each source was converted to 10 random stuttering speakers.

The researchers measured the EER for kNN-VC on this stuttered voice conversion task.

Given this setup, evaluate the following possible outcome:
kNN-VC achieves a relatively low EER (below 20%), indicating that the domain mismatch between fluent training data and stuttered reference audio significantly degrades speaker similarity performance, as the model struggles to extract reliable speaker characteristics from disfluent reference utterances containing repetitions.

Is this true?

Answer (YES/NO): NO